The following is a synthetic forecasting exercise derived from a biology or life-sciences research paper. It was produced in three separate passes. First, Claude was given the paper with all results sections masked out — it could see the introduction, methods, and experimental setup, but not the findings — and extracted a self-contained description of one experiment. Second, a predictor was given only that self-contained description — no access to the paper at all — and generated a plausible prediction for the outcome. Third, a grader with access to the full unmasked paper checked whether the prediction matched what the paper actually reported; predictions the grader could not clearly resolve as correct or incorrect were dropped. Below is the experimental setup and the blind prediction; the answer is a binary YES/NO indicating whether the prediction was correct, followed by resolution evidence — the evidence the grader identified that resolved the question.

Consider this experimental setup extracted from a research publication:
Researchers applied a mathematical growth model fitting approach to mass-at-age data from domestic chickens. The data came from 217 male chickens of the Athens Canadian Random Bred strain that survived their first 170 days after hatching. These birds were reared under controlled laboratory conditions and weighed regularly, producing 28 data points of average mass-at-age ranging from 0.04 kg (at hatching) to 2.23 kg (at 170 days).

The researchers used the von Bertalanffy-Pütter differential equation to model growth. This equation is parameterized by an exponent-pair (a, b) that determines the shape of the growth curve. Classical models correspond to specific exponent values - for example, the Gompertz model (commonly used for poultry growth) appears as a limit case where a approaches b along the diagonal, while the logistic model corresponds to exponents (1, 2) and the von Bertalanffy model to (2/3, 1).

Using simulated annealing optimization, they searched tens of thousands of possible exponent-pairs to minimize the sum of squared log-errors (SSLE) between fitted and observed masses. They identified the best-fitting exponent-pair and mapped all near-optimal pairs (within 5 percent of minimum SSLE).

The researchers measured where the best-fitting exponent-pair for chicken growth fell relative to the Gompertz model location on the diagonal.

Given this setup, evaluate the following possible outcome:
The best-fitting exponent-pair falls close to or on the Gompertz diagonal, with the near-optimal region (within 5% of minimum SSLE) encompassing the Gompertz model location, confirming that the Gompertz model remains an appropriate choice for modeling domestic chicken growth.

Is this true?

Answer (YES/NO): NO